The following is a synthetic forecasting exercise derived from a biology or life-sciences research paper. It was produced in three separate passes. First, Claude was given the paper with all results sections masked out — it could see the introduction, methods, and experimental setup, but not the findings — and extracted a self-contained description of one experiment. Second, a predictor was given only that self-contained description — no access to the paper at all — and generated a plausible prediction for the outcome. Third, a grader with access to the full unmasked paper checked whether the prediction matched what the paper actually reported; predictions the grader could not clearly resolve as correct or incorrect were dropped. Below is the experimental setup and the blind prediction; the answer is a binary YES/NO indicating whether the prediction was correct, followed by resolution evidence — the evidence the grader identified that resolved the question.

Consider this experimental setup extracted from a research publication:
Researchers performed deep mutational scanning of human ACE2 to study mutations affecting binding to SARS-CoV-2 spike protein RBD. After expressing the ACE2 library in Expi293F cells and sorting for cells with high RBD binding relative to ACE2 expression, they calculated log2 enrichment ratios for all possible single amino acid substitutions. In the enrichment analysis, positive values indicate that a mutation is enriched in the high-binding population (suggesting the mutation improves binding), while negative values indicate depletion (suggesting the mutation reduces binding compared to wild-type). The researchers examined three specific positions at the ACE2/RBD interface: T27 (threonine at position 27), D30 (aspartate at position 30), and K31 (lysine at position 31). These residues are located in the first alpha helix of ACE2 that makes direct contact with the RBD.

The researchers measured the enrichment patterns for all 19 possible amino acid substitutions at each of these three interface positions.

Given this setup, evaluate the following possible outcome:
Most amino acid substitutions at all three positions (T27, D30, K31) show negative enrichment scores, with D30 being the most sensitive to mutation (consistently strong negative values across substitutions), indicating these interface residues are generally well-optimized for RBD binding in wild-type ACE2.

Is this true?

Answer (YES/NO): NO